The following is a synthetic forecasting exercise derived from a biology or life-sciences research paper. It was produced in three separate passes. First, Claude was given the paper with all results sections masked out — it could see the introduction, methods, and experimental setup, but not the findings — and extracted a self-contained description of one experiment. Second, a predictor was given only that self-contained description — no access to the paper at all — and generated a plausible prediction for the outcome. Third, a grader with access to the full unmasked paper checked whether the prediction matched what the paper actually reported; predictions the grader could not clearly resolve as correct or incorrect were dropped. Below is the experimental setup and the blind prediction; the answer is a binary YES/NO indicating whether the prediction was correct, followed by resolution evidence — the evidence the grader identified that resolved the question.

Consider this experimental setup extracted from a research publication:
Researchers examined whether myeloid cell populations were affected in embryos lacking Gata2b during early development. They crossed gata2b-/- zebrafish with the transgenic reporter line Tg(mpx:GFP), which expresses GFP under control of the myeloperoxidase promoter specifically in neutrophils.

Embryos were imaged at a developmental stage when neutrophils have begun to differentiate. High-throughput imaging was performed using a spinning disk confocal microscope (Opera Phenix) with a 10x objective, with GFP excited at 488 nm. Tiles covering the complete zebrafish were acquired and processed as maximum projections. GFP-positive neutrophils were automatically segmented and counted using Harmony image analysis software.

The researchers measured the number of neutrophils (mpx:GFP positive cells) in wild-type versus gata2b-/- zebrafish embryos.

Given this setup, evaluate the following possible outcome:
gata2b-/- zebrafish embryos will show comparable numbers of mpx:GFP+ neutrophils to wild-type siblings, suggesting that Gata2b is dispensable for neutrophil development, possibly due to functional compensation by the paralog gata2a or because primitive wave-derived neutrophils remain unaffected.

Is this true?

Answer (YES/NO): YES